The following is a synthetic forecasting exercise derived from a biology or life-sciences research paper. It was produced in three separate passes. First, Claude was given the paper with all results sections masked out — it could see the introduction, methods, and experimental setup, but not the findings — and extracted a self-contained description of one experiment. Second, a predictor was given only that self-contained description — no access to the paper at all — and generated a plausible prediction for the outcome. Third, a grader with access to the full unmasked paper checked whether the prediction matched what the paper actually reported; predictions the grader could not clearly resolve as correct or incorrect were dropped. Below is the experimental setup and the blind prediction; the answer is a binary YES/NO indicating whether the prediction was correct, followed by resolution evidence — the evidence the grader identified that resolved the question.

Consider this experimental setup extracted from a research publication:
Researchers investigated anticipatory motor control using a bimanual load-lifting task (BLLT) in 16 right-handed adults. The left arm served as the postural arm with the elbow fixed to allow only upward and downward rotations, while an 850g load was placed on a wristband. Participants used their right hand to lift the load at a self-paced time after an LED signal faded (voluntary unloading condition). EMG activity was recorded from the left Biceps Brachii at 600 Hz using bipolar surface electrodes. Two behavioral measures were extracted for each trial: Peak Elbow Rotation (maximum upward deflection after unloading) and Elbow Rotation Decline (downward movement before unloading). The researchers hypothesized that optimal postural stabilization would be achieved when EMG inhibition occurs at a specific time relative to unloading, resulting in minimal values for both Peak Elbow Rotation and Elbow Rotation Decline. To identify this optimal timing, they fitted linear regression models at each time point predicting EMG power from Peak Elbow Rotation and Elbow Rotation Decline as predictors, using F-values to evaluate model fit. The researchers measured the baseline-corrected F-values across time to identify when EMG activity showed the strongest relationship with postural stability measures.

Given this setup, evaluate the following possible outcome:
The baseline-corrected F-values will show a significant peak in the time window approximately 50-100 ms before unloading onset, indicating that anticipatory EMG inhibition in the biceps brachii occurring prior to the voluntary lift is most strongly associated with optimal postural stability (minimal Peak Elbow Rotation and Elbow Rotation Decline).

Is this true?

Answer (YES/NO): NO